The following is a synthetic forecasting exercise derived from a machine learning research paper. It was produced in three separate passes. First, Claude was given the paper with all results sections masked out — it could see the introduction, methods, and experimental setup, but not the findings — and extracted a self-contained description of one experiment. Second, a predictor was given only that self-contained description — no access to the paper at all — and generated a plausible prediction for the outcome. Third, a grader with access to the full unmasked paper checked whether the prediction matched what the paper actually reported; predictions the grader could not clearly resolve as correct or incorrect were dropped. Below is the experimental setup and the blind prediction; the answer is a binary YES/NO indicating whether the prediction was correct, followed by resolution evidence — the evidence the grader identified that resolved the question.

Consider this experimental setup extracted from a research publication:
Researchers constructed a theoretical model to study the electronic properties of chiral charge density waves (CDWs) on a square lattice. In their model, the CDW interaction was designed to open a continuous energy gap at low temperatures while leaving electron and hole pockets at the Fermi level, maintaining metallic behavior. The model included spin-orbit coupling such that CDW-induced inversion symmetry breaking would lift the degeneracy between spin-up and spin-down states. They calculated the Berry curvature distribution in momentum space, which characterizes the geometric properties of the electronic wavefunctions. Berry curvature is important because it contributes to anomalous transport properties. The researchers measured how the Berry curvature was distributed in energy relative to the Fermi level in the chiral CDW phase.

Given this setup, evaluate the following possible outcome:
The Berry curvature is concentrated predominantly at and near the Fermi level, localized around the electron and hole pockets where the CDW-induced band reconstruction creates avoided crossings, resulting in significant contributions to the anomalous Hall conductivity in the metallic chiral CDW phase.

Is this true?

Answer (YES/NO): YES